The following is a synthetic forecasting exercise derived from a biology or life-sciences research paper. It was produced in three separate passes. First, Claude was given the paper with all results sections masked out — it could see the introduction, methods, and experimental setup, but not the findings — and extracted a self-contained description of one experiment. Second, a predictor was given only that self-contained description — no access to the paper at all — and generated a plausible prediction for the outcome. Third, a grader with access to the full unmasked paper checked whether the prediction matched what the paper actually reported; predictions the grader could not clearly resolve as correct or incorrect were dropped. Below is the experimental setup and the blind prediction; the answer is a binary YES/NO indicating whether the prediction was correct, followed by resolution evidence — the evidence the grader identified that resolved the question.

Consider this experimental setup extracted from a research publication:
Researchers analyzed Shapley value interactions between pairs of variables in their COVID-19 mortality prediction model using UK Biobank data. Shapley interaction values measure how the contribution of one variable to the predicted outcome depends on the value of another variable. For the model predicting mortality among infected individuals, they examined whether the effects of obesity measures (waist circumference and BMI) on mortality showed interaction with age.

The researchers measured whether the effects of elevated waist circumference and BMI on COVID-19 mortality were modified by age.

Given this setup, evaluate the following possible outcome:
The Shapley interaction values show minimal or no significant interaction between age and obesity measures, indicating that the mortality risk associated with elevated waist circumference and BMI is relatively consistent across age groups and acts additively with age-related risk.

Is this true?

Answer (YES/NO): NO